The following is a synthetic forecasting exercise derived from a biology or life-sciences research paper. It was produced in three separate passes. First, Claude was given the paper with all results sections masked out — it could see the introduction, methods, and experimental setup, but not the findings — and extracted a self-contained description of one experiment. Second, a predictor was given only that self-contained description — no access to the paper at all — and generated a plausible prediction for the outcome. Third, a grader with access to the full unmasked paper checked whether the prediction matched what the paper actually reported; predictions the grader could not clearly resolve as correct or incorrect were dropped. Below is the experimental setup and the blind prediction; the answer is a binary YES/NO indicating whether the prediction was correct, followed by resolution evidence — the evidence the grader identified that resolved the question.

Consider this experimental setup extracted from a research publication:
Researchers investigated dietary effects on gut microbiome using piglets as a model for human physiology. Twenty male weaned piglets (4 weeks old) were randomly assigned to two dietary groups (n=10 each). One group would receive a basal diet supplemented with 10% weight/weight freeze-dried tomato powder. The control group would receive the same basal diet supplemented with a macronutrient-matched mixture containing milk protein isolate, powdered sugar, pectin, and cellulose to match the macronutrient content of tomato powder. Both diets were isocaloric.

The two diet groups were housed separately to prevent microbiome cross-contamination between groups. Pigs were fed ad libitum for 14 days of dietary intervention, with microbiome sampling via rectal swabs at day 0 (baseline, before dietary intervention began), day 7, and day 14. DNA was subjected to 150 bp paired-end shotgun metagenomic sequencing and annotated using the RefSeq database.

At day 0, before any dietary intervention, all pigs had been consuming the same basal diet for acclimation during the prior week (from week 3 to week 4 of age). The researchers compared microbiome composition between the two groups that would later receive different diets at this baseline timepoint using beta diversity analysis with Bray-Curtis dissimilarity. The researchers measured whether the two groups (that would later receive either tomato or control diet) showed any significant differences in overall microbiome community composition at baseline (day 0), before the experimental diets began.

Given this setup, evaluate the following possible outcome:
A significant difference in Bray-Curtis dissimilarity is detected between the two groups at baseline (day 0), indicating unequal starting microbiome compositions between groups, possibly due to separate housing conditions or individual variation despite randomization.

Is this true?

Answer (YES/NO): NO